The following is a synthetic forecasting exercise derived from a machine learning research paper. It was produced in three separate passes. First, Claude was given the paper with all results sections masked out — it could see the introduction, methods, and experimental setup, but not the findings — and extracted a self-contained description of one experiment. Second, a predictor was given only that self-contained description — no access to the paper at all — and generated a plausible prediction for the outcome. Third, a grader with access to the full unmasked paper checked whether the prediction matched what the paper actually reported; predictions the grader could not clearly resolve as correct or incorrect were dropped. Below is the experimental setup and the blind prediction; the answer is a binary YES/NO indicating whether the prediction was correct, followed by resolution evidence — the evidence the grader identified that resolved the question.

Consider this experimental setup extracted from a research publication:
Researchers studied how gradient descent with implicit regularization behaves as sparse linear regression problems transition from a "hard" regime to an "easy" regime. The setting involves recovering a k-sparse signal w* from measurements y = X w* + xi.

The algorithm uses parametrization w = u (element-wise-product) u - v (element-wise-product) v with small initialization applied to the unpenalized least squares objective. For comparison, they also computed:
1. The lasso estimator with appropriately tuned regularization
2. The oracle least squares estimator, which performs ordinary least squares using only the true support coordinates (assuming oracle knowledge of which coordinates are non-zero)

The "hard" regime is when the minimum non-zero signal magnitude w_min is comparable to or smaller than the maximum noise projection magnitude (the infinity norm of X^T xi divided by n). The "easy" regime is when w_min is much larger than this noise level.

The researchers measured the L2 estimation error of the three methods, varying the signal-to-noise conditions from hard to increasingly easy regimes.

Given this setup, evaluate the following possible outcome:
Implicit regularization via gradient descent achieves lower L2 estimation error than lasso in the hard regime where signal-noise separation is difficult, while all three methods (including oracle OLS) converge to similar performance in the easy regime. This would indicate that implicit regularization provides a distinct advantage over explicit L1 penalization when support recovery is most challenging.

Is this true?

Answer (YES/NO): NO